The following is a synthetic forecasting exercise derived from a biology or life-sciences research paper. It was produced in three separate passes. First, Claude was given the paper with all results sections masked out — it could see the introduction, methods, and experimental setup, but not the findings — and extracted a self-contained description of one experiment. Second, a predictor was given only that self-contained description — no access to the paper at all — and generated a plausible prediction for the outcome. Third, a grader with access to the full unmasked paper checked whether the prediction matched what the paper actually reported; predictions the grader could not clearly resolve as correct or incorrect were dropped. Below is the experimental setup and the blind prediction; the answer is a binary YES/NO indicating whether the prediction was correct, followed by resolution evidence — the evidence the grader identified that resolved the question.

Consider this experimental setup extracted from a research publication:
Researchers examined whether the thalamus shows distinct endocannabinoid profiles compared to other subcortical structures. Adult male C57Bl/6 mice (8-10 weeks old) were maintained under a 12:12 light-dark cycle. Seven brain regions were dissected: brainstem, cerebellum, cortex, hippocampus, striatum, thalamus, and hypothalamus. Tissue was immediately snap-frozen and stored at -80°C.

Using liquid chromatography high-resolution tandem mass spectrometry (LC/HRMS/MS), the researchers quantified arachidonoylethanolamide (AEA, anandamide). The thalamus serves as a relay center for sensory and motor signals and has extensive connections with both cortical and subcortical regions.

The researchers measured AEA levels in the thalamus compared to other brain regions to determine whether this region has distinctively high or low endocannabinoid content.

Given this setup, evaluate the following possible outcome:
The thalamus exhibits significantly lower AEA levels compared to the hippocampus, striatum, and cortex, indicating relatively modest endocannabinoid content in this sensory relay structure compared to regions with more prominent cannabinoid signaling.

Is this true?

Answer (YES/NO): NO